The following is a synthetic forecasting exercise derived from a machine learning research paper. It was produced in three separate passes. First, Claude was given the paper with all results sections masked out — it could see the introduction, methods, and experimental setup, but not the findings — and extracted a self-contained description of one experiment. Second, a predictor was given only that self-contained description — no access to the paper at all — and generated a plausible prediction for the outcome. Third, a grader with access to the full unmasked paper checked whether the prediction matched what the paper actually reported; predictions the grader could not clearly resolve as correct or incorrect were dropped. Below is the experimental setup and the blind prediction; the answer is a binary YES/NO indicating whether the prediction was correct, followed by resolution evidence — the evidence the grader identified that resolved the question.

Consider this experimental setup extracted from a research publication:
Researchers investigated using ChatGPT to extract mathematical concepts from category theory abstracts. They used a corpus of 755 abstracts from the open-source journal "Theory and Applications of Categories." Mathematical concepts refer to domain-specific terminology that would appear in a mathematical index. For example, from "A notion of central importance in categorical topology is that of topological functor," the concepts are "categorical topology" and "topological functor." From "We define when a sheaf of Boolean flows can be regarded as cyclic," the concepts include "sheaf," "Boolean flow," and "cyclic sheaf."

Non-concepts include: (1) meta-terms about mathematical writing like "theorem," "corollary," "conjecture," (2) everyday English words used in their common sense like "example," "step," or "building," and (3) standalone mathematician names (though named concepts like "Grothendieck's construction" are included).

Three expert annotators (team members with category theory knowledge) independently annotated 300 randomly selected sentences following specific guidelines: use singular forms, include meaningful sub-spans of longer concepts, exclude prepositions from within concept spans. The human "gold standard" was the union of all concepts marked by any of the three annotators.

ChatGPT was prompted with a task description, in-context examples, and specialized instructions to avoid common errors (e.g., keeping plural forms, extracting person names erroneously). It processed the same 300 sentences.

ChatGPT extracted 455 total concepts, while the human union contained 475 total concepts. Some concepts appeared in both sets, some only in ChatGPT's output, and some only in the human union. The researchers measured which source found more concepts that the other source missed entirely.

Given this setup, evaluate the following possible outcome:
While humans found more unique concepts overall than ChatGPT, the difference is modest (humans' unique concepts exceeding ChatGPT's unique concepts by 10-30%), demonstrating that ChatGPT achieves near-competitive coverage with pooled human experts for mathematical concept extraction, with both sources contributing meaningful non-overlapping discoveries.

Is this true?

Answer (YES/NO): YES